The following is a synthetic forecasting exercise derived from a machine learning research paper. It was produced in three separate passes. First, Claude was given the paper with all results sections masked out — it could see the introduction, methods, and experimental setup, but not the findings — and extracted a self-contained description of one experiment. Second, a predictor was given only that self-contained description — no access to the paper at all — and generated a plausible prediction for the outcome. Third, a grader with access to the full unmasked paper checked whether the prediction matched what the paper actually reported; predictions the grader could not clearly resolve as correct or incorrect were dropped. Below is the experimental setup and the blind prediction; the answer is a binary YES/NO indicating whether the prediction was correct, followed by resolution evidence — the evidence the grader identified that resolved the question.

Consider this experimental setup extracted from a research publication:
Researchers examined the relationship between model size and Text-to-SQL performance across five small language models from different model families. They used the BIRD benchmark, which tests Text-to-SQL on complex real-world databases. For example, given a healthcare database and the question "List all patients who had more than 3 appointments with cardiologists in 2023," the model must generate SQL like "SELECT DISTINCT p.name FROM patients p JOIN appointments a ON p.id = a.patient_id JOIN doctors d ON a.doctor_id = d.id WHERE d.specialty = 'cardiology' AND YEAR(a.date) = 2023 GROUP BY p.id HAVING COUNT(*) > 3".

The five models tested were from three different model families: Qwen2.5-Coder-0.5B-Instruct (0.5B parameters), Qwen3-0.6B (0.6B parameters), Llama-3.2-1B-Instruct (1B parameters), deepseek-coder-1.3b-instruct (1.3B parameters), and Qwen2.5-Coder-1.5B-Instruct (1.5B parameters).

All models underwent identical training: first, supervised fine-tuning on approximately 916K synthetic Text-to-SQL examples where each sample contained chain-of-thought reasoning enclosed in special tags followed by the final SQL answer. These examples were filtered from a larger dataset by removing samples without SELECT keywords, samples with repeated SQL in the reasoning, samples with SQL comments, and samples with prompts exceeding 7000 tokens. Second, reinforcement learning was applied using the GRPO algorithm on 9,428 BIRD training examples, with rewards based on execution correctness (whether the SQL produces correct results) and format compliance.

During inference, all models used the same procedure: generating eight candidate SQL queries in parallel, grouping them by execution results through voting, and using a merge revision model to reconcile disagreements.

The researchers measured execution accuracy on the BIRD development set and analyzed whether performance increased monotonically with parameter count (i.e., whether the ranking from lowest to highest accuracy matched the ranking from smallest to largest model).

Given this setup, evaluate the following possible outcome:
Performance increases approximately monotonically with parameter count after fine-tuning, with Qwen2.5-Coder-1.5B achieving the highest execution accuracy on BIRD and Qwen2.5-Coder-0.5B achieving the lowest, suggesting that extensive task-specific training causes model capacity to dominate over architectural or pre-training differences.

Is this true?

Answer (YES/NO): NO